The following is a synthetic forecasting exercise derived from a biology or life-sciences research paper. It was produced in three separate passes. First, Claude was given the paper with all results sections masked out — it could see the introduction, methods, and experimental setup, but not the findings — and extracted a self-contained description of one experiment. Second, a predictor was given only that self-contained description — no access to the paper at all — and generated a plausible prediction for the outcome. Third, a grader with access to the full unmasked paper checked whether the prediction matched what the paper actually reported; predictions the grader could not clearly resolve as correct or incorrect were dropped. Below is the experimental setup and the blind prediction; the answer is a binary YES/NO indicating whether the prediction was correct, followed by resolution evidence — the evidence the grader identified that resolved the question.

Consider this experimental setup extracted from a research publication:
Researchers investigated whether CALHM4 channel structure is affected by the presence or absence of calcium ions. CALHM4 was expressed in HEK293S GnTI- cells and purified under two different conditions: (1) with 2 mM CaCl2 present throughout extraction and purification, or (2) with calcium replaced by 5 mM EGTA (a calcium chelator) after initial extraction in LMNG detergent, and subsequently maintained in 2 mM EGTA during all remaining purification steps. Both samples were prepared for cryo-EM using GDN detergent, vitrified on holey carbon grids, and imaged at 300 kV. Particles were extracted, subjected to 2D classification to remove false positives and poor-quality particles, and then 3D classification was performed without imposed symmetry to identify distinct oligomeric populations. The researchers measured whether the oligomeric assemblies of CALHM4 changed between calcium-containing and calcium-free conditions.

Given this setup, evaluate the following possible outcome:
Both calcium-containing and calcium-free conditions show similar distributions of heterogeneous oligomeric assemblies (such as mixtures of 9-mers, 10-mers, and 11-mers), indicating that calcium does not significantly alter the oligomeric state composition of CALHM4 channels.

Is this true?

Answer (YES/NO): YES